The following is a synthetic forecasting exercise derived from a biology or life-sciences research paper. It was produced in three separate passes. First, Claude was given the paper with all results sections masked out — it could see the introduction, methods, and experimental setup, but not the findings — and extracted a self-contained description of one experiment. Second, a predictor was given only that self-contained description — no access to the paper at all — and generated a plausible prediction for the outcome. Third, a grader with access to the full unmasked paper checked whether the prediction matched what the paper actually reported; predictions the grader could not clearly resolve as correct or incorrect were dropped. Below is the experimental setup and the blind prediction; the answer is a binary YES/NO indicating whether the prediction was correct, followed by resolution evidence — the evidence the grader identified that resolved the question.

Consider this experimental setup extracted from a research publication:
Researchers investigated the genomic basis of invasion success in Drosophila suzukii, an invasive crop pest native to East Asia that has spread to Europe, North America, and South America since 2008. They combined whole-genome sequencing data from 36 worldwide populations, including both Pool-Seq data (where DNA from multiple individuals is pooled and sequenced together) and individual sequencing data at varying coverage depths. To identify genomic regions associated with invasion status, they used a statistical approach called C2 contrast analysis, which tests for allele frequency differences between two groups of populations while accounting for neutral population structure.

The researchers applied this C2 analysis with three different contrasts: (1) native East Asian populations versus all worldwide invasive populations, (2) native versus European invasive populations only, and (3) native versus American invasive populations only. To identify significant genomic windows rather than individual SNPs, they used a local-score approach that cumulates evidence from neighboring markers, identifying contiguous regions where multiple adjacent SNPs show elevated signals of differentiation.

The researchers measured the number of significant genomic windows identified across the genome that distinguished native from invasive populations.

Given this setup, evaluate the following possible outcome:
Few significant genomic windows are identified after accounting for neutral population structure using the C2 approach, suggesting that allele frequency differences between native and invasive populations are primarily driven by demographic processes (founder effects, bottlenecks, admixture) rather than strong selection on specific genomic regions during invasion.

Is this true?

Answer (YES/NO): NO